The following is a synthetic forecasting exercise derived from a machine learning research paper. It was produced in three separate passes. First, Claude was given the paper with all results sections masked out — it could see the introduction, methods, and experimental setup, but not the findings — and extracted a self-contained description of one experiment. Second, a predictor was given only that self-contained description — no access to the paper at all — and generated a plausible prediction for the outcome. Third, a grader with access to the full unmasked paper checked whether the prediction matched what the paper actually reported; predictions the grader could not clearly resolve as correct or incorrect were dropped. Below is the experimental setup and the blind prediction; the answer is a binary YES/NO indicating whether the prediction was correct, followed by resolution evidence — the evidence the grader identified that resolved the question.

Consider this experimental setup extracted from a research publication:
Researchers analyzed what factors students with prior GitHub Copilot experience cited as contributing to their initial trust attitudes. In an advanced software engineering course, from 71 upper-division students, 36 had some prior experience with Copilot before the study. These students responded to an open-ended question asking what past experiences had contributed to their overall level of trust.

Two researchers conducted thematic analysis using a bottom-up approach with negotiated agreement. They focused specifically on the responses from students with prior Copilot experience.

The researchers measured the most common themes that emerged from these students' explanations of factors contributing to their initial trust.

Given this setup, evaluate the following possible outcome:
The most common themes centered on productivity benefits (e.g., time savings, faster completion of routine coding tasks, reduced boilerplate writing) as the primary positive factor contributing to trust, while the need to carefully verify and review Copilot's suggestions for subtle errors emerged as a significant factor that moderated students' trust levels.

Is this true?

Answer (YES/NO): NO